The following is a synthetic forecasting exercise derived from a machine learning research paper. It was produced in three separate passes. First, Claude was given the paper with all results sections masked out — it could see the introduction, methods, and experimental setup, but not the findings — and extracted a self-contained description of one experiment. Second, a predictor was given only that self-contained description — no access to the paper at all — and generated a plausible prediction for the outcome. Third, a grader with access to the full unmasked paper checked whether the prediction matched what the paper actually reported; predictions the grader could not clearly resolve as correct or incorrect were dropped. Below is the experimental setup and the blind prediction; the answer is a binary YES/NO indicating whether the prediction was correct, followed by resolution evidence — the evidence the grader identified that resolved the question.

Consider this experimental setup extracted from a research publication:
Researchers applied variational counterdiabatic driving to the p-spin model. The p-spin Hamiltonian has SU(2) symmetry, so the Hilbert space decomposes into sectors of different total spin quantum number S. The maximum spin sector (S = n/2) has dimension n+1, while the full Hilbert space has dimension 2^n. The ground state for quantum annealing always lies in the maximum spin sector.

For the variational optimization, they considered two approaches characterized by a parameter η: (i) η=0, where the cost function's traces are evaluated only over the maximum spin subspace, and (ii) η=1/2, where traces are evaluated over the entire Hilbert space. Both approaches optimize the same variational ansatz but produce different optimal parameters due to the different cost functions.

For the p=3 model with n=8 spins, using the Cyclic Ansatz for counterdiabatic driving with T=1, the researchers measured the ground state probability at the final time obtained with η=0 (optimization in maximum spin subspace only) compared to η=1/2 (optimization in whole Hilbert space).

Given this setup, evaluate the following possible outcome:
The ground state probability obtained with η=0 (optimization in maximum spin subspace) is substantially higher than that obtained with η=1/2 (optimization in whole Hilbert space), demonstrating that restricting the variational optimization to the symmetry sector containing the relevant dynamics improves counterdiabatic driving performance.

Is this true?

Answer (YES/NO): YES